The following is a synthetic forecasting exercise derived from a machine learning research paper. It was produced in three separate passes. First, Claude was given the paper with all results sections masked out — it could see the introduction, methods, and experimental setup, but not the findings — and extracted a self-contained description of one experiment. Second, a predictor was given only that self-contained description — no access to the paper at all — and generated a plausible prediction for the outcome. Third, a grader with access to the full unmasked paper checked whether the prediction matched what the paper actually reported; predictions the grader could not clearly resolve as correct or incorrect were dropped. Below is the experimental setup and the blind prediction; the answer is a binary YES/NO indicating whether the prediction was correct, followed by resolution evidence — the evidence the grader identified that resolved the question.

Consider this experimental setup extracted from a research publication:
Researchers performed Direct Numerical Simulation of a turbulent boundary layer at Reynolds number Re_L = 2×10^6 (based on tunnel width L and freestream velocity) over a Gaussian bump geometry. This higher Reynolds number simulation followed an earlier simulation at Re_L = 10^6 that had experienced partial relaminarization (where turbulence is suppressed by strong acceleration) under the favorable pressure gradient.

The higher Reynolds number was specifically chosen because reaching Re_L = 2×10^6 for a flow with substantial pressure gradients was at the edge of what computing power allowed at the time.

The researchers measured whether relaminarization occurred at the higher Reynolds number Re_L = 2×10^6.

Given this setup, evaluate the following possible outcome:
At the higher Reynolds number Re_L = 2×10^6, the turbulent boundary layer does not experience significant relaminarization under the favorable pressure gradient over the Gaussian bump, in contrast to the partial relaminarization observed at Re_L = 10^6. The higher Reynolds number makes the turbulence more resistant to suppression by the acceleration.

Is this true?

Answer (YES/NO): YES